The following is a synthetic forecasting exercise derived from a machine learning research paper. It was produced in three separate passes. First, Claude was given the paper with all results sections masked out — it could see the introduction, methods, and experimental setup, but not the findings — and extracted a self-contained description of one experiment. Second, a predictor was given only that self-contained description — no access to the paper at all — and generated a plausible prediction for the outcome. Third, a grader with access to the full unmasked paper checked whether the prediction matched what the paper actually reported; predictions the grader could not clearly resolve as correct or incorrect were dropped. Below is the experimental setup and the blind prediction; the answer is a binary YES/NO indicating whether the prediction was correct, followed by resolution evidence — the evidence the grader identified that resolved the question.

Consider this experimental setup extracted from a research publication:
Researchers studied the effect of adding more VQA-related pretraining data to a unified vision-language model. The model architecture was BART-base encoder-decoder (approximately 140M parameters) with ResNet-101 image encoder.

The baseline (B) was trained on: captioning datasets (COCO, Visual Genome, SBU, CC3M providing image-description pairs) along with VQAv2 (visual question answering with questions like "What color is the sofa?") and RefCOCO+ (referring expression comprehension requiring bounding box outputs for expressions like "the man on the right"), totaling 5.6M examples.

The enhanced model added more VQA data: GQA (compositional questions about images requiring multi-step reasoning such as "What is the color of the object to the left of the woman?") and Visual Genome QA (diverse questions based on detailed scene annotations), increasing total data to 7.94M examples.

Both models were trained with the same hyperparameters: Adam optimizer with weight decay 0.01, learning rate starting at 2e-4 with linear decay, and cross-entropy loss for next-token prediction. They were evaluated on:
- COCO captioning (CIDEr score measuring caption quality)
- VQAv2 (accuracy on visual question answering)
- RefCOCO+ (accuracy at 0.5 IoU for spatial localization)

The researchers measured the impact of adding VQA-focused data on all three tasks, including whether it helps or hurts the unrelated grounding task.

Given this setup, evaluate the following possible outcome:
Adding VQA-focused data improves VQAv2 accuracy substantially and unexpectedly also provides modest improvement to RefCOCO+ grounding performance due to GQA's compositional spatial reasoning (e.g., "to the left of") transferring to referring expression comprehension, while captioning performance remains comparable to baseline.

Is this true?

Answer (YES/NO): NO